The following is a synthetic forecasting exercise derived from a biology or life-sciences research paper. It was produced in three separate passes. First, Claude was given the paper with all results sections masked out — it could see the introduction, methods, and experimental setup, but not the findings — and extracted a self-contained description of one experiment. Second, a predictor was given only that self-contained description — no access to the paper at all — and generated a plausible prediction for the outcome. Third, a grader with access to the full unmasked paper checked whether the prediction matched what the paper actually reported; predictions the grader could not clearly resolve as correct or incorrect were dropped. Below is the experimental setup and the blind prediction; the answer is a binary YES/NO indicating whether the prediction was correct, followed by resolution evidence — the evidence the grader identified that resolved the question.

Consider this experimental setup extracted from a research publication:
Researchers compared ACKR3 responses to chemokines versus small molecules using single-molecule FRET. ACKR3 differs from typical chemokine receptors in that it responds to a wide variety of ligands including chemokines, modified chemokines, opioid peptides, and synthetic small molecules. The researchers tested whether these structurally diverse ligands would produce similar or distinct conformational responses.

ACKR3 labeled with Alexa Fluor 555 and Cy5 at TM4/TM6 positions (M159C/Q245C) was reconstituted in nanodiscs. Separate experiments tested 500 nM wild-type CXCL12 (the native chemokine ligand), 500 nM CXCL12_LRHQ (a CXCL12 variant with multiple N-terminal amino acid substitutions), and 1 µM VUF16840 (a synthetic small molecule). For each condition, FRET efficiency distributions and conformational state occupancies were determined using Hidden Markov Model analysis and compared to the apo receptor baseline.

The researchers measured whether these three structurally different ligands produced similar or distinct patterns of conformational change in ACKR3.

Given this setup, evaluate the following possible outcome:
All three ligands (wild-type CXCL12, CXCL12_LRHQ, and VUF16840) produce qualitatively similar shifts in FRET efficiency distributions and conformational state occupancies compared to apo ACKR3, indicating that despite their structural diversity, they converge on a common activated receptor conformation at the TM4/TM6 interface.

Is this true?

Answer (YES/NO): NO